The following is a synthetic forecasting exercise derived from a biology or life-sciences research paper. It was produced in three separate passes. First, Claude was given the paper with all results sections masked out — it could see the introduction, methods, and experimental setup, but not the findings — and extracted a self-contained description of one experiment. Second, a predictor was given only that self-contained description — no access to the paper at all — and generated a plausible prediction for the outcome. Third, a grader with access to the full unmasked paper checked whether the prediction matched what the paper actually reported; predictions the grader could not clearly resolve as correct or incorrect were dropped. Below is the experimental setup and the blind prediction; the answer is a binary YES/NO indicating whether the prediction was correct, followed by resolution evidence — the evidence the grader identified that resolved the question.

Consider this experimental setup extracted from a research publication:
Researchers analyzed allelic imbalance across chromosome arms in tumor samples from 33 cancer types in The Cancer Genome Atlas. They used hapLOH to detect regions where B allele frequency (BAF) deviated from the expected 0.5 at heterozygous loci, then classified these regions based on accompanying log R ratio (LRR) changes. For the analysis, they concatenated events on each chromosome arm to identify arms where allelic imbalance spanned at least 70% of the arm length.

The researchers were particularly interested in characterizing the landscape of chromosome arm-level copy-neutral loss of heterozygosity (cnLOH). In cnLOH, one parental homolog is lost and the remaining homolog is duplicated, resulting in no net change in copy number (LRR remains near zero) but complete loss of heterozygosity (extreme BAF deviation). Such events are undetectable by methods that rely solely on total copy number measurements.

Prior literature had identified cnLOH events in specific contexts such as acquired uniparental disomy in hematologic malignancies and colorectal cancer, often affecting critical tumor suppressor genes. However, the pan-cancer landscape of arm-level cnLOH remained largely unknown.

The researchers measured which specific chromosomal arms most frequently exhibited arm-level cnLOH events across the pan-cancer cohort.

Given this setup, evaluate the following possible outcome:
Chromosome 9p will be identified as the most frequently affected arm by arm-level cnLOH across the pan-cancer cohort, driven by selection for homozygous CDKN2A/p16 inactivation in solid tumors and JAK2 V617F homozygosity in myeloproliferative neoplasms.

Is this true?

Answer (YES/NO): NO